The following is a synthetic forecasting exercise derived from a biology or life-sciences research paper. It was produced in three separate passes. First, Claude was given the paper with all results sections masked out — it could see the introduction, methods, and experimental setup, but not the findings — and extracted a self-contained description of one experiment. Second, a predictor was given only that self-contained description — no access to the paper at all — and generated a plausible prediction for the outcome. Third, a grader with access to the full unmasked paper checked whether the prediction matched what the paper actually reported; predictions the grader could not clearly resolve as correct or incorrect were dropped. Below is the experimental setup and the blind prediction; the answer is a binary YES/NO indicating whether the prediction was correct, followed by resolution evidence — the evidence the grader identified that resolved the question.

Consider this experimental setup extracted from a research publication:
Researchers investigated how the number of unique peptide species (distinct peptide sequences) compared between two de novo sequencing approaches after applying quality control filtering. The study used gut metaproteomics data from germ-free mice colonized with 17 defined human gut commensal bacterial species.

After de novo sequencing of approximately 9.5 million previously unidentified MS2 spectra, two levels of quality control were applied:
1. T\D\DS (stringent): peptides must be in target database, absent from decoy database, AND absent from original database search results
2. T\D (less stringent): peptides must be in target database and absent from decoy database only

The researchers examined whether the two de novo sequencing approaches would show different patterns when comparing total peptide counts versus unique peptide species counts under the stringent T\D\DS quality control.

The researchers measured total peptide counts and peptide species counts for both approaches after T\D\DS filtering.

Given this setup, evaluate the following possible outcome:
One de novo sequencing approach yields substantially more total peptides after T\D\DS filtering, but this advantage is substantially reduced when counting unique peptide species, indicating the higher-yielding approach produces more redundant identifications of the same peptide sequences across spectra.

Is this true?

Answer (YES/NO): NO